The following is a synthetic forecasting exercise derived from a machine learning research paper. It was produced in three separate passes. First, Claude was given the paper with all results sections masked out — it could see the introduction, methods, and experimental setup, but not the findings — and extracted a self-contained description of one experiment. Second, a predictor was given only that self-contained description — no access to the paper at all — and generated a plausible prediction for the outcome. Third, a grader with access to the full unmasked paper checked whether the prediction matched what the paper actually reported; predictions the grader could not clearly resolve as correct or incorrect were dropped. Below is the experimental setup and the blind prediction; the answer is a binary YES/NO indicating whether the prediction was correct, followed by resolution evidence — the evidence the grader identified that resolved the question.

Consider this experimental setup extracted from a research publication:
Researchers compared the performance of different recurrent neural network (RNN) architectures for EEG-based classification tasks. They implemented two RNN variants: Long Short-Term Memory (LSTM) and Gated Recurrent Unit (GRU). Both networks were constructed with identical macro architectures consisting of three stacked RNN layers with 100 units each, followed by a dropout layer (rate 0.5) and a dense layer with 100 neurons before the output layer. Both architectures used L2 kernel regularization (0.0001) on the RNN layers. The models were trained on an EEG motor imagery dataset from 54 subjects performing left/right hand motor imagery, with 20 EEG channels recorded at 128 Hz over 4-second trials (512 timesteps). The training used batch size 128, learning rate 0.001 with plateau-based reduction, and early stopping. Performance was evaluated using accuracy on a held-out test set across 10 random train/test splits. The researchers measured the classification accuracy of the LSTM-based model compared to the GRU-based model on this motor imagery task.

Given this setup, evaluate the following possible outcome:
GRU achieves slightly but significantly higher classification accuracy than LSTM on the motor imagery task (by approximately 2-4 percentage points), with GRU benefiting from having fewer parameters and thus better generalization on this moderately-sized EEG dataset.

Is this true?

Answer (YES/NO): NO